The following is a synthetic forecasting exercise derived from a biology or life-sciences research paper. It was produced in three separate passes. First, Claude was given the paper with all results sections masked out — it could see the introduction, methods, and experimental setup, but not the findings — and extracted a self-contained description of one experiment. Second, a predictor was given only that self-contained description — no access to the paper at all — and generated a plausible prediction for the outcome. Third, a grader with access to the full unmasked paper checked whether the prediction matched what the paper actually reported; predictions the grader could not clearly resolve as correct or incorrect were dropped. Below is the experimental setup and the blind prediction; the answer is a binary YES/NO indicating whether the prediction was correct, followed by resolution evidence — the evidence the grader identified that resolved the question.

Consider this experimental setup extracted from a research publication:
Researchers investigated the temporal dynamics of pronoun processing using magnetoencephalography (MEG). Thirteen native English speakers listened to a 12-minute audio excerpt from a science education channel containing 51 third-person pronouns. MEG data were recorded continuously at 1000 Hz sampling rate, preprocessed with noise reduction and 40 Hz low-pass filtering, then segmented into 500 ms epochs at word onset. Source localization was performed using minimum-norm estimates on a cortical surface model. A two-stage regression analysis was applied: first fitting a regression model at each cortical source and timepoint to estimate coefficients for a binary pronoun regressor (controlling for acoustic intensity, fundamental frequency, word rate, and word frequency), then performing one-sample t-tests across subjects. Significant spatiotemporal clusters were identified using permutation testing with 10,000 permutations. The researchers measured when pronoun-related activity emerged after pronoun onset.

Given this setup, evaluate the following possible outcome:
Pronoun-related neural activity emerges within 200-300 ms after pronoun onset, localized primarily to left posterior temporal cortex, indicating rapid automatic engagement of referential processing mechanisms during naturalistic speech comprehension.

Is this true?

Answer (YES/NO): NO